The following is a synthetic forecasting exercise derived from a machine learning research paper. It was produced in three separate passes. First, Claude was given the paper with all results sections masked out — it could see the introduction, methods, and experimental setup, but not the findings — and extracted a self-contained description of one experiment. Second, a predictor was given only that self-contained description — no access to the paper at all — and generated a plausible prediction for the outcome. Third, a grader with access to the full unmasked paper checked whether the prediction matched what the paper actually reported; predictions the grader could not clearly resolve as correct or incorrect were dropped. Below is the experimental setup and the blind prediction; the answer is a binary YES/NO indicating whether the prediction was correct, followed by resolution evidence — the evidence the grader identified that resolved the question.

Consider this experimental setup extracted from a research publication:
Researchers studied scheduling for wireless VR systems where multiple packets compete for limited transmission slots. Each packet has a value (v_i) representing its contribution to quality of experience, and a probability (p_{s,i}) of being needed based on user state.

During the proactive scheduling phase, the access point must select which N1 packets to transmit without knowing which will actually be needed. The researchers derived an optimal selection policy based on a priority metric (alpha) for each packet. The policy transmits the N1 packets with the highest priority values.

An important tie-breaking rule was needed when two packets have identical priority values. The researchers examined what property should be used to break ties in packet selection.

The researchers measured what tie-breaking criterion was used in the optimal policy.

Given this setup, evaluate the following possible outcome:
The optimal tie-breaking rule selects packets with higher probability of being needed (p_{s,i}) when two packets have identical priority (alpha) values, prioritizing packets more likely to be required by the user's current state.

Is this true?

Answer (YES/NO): YES